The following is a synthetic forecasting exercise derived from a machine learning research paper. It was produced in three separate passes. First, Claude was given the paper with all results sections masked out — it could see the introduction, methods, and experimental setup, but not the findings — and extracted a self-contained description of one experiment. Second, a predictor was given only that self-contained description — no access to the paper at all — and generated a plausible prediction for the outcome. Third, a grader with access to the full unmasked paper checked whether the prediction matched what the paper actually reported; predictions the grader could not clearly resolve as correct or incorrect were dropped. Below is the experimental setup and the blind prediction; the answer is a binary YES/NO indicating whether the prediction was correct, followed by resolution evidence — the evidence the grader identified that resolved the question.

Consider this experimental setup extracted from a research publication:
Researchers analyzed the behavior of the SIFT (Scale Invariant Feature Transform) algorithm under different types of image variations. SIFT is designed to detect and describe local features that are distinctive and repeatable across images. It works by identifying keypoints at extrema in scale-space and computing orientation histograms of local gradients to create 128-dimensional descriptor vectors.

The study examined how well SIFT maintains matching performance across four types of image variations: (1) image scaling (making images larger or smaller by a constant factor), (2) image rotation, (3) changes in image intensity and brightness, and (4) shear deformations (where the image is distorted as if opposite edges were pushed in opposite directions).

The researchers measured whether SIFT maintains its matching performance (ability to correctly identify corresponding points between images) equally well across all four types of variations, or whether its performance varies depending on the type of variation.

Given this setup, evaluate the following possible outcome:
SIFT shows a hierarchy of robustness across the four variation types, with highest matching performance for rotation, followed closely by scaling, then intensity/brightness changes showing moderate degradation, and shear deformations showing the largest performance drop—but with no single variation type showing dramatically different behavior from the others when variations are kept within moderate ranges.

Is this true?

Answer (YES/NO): NO